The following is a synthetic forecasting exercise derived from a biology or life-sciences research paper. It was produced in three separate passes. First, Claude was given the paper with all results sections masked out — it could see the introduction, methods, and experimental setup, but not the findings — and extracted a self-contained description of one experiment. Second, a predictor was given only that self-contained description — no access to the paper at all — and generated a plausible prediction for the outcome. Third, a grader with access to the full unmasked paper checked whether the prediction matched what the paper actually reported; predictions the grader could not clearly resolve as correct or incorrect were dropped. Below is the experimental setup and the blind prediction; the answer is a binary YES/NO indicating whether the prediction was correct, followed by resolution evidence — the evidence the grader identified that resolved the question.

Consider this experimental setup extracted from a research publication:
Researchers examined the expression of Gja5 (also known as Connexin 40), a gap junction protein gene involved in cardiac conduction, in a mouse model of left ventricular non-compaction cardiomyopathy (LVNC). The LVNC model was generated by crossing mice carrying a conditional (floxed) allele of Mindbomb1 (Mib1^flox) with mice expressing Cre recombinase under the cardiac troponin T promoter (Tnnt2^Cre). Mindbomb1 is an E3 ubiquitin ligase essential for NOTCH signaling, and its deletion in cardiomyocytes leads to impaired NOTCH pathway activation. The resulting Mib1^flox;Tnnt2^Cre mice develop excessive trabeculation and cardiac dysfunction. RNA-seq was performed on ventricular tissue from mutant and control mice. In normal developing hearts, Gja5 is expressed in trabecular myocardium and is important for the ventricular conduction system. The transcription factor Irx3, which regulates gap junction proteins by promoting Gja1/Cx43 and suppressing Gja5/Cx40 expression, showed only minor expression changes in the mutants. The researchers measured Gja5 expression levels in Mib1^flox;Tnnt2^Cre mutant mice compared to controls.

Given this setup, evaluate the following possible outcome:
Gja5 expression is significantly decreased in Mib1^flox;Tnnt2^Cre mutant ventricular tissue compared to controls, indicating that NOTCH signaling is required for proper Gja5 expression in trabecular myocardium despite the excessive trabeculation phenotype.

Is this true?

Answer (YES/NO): YES